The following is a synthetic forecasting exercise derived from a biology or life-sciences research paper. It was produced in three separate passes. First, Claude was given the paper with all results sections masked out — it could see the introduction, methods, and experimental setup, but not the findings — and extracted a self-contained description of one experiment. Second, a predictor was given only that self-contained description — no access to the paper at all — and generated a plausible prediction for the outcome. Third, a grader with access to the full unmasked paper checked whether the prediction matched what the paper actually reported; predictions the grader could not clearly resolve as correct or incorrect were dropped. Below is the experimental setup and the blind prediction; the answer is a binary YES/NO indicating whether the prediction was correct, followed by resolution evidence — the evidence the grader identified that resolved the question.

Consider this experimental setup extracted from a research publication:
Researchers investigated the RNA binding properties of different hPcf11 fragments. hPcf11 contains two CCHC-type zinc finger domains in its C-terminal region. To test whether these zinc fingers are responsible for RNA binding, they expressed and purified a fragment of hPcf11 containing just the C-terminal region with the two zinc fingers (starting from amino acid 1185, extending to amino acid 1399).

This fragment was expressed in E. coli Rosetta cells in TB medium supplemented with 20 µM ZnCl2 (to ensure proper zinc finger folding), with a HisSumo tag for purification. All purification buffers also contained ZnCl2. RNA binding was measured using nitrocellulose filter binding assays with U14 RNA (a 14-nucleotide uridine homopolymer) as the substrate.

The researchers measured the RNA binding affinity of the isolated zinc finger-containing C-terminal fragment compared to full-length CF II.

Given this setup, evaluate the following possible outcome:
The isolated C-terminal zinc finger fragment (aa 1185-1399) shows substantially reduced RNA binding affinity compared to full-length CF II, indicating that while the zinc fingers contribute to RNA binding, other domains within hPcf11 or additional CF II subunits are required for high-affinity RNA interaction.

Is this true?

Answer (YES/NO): YES